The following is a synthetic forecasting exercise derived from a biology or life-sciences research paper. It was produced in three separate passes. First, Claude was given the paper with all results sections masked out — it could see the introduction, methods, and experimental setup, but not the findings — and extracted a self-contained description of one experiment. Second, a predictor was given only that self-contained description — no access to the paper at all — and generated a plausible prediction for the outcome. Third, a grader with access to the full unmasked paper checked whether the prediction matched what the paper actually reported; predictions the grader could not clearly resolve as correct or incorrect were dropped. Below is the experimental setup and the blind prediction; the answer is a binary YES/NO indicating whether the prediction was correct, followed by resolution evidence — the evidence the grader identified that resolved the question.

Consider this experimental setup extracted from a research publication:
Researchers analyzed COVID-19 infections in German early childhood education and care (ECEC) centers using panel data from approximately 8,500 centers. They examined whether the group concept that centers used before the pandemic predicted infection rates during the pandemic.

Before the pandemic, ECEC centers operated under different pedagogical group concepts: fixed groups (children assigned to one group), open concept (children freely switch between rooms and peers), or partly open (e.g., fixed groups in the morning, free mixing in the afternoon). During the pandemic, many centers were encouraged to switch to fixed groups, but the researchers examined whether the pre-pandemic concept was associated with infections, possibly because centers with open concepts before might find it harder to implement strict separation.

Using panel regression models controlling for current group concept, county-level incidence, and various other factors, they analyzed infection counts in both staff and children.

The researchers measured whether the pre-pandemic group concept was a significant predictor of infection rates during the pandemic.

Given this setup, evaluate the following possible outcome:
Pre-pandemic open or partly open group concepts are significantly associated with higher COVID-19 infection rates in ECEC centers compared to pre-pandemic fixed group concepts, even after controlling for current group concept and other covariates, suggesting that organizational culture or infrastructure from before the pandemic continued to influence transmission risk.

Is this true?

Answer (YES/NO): NO